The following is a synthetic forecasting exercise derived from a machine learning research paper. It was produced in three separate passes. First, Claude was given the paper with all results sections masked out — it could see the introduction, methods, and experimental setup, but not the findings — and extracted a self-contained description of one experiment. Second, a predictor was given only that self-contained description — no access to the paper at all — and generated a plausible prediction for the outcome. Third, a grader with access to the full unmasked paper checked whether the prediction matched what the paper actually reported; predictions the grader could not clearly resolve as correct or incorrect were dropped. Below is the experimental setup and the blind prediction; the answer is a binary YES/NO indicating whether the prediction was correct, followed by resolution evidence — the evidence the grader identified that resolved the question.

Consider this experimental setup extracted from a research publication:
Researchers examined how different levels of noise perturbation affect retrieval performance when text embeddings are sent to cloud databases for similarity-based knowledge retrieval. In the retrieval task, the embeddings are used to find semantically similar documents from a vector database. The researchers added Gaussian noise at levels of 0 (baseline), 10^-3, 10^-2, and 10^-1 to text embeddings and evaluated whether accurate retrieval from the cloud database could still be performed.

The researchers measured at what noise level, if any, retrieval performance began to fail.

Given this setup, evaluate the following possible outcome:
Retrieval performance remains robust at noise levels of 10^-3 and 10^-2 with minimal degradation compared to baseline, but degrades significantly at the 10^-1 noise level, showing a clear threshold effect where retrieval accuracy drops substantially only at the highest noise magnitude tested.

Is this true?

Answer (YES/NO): YES